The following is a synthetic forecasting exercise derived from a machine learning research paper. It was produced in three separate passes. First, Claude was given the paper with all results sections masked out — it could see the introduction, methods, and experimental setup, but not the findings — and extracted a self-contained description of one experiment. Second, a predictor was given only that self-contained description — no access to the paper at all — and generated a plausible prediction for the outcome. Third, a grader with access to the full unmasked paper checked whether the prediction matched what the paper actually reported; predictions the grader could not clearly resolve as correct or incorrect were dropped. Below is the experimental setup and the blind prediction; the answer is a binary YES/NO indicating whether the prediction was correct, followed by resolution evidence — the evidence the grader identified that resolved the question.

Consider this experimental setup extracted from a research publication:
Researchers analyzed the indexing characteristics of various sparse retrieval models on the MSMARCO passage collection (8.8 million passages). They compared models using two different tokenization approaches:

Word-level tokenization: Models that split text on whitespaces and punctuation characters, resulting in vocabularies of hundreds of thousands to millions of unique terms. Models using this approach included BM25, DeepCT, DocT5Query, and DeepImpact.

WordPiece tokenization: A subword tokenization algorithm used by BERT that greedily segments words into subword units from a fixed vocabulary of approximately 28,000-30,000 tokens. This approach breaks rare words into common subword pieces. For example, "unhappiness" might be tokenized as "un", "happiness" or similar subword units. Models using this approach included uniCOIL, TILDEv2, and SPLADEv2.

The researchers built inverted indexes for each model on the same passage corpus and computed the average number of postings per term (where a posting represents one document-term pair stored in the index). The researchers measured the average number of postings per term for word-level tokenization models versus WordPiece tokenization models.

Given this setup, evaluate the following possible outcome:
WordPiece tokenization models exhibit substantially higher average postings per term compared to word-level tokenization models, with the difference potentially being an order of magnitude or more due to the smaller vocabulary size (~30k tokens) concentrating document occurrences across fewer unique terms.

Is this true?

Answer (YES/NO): YES